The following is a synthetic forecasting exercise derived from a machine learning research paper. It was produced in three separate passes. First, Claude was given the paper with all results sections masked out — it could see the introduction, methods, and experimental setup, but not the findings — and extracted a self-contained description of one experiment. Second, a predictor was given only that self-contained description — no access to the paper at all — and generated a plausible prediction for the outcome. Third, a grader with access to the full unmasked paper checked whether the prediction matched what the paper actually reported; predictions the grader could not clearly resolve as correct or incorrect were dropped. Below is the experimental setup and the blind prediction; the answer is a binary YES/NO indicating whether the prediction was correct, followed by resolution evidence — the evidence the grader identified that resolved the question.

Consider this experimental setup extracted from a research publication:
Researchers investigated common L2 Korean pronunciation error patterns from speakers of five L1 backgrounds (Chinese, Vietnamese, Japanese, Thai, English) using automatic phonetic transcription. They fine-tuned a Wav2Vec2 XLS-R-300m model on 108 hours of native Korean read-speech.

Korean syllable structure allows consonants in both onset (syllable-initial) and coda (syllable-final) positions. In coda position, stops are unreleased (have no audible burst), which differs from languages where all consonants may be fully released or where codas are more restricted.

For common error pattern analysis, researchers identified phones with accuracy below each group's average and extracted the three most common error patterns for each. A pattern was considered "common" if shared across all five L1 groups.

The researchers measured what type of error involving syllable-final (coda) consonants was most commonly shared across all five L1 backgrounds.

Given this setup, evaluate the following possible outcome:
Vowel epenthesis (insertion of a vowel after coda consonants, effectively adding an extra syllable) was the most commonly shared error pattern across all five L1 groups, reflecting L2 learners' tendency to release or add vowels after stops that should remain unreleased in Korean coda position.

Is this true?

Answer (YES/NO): NO